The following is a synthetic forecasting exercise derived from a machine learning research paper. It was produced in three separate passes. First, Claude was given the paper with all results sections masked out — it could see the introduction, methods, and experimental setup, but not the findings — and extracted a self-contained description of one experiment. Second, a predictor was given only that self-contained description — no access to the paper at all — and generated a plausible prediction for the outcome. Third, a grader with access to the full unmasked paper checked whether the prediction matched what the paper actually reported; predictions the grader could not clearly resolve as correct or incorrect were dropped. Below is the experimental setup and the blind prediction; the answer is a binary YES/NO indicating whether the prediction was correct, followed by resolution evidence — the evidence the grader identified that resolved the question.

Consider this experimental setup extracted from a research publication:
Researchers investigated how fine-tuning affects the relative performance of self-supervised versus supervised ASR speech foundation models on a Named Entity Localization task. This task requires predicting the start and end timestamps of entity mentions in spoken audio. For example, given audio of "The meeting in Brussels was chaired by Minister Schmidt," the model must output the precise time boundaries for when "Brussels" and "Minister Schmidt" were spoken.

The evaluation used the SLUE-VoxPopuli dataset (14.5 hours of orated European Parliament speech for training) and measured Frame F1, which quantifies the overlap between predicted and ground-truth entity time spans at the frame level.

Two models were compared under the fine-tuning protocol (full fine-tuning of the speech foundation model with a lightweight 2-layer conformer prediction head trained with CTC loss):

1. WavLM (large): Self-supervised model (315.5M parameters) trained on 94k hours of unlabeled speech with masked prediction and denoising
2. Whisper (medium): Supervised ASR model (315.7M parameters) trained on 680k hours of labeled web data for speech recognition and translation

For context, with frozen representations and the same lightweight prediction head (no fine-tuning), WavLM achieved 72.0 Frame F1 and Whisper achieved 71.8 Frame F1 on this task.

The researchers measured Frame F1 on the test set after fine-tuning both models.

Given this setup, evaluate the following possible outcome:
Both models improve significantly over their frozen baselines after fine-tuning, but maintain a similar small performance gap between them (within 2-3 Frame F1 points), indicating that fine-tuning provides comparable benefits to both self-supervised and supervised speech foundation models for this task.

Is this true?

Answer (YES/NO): NO